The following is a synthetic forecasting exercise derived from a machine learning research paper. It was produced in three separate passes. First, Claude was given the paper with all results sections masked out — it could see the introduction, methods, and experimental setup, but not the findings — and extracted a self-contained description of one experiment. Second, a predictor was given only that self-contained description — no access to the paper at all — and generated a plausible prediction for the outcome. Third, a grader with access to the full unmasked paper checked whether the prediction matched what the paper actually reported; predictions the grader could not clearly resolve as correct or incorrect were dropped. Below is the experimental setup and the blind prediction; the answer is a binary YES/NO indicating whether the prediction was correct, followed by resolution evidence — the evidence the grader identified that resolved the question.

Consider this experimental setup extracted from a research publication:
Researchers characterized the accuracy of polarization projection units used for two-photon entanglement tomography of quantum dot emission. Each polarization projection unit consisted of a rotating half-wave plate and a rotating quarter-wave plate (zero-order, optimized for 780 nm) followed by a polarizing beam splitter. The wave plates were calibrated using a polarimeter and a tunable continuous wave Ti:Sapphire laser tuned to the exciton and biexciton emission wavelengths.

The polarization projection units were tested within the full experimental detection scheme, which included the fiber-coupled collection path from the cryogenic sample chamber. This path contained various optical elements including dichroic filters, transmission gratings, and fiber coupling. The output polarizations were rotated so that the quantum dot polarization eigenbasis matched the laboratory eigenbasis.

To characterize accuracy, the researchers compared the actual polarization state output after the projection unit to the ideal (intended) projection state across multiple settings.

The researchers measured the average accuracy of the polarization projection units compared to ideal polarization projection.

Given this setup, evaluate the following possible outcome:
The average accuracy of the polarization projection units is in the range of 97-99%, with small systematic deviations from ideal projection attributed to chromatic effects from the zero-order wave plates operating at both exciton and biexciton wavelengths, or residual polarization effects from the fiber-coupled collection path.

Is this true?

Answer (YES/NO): NO